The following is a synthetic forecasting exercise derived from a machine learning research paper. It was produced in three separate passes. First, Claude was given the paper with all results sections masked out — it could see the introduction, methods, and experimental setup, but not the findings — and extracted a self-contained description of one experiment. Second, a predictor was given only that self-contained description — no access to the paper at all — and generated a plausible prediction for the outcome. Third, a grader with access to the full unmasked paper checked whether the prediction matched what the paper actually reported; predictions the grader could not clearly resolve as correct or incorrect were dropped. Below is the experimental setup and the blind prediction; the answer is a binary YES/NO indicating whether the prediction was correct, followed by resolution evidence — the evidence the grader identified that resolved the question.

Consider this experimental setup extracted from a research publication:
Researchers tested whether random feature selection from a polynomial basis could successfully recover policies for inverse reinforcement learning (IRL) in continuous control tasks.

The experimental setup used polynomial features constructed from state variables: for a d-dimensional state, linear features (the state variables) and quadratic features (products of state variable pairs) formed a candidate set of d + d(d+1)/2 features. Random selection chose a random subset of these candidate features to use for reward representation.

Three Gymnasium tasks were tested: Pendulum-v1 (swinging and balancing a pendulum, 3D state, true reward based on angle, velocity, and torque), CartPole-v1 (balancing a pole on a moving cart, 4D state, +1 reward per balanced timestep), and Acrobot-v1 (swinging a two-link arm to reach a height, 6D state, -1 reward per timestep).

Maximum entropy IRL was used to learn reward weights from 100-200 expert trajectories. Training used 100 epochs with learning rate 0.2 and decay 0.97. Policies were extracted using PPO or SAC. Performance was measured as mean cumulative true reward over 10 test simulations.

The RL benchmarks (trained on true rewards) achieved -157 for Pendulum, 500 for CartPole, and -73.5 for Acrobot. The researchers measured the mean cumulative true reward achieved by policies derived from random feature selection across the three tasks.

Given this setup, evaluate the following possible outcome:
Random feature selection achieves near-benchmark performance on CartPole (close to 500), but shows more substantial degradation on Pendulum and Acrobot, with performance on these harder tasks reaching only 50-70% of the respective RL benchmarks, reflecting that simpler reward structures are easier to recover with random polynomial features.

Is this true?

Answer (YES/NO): NO